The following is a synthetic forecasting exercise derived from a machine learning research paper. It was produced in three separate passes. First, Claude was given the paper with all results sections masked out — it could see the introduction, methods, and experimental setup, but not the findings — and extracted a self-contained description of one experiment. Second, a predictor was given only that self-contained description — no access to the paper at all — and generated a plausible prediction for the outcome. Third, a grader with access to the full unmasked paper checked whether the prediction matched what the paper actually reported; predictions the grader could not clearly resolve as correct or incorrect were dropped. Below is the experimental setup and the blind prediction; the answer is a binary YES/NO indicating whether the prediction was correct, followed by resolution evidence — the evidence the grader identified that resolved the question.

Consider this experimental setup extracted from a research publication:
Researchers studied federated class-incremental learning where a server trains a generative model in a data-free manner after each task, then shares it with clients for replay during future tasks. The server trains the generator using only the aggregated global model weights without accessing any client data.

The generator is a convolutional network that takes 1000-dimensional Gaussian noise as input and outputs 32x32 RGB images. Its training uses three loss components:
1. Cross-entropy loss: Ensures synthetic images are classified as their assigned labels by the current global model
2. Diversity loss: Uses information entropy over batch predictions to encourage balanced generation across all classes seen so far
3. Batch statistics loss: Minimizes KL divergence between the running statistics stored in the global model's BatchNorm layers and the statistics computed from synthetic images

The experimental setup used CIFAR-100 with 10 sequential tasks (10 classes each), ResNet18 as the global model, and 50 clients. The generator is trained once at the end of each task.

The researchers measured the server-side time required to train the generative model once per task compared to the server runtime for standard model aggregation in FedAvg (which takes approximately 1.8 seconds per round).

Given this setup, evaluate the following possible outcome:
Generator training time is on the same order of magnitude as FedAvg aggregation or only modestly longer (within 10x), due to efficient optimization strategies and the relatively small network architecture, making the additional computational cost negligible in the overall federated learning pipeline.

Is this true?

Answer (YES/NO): NO